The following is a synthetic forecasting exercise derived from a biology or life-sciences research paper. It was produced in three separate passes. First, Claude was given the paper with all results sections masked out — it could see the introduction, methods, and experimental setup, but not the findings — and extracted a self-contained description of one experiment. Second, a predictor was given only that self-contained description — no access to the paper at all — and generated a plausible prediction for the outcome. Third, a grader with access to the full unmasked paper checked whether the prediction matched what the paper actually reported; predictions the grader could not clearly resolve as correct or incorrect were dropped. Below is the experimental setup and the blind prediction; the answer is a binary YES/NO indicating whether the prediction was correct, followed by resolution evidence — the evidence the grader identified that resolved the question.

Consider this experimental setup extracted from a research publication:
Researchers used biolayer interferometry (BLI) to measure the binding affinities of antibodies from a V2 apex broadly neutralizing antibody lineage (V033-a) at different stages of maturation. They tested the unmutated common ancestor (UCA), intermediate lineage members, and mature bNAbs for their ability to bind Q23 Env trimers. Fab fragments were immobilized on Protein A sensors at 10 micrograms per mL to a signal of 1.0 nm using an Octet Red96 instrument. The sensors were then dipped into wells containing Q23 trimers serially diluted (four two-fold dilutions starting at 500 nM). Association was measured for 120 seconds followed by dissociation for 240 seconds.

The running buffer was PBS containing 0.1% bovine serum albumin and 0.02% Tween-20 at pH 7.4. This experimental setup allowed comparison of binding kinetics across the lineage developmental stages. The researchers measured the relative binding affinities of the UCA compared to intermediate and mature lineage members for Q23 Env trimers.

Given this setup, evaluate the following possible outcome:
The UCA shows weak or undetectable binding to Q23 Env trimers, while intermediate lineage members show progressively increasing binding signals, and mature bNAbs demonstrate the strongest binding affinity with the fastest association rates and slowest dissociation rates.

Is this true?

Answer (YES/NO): NO